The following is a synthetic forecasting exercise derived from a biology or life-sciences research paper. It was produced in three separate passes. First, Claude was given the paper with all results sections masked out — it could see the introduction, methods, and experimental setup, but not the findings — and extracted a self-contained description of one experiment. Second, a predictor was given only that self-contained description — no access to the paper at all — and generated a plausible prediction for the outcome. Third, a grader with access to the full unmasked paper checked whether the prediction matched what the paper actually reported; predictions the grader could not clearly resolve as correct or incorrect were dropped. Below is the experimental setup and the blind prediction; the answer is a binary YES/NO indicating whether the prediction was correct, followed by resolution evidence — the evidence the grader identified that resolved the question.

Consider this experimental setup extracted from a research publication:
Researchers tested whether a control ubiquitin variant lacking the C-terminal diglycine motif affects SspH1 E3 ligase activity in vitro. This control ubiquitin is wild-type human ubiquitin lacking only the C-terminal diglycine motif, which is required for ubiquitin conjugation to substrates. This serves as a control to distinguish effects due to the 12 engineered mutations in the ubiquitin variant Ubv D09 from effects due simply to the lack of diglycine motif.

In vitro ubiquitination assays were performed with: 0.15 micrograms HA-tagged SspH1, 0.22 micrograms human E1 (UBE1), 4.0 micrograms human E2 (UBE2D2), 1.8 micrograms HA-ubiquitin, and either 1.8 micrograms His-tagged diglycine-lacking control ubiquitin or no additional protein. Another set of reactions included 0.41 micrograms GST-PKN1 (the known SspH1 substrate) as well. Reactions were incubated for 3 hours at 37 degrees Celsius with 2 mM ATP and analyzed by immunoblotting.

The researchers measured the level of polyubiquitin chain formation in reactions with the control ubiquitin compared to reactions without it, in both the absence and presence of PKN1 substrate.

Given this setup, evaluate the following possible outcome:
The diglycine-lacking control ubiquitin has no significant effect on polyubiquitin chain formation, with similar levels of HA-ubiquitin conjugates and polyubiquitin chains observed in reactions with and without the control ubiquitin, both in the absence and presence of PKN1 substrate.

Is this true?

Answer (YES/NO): NO